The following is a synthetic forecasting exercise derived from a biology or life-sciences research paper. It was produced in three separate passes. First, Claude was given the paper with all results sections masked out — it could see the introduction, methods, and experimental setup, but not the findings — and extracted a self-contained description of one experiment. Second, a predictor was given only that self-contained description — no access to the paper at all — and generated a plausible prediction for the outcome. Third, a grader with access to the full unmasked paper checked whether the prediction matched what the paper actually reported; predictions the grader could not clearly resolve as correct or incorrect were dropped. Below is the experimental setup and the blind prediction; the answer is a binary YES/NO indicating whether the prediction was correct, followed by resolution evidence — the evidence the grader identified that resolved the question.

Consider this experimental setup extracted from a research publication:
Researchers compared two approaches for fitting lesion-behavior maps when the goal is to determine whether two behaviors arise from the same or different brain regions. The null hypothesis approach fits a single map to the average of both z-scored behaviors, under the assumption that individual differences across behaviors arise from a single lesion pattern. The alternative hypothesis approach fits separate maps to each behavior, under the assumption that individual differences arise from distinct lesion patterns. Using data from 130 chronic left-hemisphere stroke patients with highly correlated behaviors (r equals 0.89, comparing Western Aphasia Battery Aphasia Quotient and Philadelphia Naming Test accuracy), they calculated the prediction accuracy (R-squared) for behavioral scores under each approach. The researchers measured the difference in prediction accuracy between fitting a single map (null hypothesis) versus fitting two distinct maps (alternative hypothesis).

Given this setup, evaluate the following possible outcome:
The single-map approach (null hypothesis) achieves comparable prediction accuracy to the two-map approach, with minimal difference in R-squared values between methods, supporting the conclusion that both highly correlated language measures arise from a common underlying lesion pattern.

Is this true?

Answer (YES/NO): YES